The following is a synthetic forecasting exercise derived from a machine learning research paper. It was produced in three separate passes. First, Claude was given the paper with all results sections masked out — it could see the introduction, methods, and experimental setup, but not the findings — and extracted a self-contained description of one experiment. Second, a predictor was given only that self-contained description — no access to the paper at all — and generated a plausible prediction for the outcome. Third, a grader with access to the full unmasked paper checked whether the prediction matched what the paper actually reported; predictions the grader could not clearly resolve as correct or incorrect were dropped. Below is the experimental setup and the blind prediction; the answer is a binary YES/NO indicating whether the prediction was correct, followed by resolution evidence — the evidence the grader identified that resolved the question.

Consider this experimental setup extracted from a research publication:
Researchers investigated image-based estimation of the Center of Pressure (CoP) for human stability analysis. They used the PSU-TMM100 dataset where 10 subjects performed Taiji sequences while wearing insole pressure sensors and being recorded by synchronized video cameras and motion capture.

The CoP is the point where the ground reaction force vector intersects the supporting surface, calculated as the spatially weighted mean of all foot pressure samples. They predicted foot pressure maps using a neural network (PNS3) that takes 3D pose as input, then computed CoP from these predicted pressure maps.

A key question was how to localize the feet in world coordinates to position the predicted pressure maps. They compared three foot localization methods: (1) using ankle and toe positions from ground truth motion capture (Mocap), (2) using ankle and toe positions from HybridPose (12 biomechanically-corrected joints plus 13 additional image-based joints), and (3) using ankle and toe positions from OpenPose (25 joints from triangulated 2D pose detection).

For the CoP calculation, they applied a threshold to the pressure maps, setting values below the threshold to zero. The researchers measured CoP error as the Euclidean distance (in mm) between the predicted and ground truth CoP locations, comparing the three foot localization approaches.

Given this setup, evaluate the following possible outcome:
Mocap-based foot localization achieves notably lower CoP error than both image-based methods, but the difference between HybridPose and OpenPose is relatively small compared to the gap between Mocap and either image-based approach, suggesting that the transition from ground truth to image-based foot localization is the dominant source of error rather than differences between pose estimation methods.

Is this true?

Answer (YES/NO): NO